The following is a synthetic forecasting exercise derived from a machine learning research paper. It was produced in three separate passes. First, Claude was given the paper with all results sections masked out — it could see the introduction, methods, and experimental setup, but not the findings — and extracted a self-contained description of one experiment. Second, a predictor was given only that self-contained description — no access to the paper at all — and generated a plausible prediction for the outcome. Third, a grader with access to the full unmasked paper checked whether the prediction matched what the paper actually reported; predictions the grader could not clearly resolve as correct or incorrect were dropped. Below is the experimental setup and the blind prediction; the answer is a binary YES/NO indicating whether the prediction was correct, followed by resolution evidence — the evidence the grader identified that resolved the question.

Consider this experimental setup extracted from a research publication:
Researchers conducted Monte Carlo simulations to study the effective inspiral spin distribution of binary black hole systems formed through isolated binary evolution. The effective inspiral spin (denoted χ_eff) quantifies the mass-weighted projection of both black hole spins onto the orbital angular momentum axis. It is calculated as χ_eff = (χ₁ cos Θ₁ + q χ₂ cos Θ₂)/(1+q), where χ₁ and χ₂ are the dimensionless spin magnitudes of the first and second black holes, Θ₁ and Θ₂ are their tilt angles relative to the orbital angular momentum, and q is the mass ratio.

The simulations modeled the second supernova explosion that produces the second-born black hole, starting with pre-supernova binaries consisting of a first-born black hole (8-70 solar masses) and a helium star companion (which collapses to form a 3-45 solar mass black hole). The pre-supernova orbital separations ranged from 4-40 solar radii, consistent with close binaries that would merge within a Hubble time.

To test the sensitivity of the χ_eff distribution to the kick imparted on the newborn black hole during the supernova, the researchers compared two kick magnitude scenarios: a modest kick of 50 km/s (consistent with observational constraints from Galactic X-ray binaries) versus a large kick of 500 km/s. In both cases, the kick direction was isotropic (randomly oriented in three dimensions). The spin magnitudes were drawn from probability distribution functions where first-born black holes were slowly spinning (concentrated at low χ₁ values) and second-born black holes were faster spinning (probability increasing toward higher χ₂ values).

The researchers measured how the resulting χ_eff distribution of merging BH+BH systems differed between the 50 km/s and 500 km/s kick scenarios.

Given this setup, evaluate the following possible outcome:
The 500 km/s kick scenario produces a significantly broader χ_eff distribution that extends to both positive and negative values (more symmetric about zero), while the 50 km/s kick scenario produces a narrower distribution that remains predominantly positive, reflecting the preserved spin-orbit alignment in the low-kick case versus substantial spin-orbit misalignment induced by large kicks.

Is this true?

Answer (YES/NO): NO